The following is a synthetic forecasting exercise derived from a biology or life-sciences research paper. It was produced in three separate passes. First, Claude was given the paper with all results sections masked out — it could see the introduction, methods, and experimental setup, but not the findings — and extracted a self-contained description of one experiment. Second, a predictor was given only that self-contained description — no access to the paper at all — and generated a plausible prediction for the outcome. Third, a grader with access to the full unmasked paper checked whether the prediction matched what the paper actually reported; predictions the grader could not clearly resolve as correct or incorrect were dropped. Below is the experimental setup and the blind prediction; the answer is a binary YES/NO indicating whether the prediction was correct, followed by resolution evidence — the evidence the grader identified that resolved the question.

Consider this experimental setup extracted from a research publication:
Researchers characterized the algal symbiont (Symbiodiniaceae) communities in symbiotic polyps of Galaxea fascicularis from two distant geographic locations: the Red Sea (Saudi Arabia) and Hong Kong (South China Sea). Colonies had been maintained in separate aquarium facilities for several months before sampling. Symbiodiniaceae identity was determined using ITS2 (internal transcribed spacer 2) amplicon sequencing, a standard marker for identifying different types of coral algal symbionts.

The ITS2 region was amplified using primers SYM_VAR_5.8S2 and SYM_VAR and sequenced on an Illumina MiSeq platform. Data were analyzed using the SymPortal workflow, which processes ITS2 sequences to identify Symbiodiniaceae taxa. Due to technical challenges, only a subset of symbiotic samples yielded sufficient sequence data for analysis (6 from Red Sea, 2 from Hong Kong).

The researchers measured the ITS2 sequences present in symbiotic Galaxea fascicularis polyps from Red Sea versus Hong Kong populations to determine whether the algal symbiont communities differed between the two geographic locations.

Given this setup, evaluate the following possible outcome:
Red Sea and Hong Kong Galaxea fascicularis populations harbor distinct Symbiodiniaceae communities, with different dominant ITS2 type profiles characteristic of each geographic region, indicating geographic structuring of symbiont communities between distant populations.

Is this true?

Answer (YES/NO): NO